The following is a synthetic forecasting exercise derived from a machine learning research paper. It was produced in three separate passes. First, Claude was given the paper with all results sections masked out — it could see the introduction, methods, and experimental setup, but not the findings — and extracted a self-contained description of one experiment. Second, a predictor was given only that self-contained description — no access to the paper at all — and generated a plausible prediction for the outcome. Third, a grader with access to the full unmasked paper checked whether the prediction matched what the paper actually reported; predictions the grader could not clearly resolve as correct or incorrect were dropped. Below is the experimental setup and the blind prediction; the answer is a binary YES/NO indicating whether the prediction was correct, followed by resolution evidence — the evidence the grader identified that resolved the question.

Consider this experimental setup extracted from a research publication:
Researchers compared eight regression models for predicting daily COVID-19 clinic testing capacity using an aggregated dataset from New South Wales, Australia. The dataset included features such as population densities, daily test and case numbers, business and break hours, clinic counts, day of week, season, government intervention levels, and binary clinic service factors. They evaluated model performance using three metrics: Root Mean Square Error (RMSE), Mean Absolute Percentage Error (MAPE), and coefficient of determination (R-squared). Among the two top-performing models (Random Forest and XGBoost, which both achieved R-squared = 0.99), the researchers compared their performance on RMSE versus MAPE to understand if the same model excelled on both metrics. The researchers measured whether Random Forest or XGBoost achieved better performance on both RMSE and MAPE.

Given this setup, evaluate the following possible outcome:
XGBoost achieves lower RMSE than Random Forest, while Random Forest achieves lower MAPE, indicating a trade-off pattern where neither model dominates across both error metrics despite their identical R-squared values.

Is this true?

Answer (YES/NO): NO